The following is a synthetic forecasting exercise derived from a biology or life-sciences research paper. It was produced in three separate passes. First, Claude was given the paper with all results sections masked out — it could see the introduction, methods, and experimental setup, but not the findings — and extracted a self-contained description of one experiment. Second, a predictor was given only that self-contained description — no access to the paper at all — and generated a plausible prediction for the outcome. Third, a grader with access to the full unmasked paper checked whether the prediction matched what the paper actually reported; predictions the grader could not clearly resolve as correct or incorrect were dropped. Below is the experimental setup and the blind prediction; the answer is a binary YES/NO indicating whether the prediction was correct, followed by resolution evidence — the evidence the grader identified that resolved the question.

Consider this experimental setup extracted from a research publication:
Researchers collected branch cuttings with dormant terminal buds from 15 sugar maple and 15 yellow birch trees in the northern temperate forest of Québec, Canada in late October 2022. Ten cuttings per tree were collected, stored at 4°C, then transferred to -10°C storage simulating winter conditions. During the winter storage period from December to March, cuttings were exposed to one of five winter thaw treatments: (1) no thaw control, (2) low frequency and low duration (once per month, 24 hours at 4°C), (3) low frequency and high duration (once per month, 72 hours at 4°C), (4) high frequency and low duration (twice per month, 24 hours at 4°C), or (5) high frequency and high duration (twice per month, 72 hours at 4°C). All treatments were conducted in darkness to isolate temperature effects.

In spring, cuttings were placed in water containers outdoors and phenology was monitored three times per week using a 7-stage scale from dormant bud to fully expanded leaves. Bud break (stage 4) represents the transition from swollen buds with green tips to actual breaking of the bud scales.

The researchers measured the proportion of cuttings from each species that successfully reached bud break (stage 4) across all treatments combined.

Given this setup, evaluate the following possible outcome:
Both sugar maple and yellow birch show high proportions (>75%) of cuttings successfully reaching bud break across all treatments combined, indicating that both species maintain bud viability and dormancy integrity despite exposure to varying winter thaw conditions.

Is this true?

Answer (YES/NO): NO